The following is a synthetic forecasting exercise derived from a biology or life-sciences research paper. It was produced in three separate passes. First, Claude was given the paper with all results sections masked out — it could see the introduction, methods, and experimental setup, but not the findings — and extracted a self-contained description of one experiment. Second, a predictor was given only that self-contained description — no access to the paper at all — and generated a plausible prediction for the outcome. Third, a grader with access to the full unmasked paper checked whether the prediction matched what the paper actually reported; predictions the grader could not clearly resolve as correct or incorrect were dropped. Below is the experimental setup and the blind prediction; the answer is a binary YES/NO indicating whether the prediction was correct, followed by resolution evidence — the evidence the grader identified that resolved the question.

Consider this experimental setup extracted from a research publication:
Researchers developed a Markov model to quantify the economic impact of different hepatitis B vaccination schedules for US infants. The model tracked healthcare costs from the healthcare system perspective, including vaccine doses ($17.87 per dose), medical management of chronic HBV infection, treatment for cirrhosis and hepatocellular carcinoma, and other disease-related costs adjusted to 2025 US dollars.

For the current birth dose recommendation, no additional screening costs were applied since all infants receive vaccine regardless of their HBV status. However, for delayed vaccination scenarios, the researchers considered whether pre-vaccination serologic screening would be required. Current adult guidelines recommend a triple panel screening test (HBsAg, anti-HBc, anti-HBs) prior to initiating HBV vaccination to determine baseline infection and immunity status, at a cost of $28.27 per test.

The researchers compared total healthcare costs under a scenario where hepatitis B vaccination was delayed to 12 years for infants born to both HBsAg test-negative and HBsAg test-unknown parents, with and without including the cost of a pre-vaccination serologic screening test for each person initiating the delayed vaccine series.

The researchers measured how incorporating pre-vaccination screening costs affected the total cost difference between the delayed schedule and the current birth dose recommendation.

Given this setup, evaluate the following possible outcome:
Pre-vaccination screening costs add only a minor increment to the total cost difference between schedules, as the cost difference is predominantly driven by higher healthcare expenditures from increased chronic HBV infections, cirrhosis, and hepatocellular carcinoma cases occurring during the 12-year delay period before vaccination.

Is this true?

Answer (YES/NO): NO